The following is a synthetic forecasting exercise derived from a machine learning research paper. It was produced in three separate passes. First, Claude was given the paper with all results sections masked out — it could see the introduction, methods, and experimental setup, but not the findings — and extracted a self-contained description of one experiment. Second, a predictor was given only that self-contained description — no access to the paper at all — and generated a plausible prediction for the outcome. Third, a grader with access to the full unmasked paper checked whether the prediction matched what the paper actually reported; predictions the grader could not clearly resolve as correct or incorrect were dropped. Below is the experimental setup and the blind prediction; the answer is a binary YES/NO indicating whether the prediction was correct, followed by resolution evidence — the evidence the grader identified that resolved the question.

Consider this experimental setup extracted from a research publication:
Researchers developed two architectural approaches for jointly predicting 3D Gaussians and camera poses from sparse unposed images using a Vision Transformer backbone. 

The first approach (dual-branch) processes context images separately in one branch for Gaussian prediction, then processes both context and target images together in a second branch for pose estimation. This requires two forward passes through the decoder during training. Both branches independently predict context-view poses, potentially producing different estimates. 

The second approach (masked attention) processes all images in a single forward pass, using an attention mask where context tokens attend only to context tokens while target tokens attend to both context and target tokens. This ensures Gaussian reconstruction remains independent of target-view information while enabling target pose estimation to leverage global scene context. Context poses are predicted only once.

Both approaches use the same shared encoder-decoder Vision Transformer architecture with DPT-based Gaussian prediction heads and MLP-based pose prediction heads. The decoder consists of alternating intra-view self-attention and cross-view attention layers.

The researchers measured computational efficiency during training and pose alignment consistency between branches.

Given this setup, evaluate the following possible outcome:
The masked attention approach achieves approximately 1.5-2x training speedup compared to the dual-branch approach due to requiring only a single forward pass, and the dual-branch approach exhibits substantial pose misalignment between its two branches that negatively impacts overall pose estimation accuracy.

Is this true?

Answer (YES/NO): NO